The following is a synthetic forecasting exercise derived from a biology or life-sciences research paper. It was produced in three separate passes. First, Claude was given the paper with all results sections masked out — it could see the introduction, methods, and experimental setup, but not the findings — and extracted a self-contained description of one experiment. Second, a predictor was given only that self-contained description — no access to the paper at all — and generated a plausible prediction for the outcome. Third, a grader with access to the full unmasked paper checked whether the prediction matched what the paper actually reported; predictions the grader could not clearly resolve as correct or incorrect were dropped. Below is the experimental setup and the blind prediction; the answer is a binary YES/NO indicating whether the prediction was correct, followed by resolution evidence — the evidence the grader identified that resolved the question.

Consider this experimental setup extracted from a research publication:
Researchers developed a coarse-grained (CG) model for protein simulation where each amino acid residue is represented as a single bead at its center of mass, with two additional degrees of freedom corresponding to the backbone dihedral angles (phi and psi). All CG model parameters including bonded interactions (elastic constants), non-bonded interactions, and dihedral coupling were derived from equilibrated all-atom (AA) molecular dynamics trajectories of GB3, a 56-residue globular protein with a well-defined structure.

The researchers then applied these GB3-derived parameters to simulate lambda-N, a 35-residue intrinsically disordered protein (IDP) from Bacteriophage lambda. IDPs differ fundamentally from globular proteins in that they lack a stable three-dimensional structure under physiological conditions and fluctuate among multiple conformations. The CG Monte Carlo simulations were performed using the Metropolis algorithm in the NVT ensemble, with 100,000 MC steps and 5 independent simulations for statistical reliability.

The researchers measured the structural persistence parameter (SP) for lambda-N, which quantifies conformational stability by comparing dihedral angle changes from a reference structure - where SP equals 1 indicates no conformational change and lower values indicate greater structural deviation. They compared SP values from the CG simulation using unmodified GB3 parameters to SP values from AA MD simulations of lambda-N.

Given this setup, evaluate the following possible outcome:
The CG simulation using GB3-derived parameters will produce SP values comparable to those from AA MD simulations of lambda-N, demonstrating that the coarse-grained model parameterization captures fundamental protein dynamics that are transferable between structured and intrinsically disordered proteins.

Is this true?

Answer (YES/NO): NO